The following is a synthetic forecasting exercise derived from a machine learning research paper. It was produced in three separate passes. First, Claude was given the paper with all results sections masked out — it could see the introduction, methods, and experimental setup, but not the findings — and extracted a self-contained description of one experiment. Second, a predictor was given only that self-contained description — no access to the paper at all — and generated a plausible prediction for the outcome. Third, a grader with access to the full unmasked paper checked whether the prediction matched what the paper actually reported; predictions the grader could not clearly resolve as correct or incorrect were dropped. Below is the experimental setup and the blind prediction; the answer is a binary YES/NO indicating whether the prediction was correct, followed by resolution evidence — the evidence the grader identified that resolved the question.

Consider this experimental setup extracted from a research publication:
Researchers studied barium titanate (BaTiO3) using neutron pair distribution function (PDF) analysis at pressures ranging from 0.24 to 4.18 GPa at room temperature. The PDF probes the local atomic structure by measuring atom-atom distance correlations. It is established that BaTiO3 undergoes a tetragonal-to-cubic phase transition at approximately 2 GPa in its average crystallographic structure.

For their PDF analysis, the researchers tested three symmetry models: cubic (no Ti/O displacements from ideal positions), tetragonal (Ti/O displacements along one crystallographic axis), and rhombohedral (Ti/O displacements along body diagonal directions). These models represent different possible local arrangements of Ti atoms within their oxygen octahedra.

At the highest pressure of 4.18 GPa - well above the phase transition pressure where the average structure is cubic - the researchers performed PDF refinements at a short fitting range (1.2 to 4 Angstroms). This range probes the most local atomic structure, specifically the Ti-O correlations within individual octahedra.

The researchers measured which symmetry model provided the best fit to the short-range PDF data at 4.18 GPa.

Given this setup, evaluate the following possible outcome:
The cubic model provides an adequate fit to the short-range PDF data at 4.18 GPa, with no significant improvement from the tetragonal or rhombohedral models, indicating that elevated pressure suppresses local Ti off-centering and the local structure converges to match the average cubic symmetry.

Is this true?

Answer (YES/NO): NO